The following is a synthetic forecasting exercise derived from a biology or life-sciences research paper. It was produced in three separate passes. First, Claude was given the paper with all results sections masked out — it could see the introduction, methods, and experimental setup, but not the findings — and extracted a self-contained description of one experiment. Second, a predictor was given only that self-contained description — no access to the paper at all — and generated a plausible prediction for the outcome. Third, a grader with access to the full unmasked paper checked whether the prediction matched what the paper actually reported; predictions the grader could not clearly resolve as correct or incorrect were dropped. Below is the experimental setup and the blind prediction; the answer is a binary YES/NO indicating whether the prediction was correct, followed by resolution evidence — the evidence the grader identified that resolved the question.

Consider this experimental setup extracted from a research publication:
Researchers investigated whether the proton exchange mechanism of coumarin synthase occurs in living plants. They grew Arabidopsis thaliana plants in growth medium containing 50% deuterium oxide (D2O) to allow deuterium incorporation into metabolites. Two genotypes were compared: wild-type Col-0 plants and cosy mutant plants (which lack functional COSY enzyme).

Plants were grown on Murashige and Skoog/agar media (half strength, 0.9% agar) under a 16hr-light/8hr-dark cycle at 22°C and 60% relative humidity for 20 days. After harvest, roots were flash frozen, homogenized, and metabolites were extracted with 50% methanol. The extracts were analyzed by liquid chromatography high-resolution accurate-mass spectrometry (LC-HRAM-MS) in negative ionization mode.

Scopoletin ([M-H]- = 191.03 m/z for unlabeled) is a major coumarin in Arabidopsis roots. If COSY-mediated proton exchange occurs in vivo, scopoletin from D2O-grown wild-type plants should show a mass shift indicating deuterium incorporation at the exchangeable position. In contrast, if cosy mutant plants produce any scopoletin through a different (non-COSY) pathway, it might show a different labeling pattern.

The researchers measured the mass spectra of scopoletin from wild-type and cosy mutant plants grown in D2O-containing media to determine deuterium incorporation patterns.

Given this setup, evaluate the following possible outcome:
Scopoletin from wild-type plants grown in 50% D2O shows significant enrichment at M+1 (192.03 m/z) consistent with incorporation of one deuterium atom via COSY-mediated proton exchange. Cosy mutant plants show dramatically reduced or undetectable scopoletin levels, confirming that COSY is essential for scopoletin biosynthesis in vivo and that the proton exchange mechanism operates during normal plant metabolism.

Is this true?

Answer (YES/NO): NO